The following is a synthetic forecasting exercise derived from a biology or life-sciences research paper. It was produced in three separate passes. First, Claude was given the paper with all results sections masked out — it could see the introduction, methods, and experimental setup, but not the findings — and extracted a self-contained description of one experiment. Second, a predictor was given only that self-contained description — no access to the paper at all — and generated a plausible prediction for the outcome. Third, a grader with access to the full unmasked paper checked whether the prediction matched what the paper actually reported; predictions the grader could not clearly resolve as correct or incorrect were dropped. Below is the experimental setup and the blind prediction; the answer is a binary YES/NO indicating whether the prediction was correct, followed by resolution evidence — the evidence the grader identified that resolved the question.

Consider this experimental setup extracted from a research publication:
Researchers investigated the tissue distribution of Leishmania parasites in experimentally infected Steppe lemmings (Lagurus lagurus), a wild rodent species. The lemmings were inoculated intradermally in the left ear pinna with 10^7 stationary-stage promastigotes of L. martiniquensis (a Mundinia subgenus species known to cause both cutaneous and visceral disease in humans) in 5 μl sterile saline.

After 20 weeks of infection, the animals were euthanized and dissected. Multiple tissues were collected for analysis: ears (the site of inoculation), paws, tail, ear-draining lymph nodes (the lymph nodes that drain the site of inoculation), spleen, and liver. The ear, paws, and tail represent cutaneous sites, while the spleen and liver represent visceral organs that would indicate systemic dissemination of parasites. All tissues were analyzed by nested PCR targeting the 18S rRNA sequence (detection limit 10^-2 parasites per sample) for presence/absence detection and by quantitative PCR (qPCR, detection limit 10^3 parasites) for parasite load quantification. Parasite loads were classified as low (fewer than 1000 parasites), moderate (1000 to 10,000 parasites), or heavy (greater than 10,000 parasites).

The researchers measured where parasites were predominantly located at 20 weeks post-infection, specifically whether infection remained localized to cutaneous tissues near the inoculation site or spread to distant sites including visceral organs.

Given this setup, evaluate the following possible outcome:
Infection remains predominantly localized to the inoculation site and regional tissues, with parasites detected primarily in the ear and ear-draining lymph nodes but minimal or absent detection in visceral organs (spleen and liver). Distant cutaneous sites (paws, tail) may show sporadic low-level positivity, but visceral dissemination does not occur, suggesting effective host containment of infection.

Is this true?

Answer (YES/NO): NO